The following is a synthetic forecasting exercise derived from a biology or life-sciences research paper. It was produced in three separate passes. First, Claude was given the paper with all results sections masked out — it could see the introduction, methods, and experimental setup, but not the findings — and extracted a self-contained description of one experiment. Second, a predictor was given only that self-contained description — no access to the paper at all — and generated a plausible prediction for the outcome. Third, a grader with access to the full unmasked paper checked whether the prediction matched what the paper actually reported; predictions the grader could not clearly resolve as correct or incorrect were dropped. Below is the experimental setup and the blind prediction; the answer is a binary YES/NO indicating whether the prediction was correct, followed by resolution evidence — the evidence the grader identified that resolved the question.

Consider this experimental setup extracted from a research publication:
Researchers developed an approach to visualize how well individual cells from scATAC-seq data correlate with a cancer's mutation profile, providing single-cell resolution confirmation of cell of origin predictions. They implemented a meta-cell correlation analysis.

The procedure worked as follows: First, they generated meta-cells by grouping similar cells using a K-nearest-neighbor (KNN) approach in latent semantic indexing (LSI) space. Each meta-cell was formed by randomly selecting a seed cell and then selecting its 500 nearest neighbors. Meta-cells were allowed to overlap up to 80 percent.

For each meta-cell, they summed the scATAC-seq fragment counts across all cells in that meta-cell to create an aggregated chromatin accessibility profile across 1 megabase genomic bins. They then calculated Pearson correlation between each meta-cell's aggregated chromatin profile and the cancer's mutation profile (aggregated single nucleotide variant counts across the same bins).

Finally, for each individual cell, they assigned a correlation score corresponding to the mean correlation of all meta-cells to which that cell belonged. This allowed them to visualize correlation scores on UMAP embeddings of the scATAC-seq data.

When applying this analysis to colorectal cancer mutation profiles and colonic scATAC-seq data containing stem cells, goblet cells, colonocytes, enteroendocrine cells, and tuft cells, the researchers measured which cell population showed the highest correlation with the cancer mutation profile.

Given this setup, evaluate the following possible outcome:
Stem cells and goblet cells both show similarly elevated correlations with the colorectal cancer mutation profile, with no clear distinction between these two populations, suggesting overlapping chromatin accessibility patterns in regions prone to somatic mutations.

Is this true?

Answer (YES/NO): NO